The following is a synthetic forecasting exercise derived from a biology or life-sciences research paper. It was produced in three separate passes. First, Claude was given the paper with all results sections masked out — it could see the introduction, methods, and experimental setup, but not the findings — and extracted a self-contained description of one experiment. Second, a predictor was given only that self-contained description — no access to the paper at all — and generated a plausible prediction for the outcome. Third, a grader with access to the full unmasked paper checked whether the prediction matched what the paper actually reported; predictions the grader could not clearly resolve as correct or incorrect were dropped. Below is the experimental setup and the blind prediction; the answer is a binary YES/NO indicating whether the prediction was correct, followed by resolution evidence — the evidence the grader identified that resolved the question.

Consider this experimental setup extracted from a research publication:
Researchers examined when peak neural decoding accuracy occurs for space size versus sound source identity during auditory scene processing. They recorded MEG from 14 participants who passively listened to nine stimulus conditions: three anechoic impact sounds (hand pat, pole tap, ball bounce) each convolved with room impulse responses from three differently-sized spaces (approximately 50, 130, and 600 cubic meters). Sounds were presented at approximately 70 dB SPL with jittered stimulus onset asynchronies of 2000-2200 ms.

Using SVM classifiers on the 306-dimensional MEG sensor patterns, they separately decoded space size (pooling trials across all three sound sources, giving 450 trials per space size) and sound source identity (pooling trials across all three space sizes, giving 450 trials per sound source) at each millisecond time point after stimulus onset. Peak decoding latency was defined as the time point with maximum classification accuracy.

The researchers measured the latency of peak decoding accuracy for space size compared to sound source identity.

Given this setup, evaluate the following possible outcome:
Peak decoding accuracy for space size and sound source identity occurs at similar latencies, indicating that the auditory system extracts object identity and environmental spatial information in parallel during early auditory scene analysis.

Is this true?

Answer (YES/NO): NO